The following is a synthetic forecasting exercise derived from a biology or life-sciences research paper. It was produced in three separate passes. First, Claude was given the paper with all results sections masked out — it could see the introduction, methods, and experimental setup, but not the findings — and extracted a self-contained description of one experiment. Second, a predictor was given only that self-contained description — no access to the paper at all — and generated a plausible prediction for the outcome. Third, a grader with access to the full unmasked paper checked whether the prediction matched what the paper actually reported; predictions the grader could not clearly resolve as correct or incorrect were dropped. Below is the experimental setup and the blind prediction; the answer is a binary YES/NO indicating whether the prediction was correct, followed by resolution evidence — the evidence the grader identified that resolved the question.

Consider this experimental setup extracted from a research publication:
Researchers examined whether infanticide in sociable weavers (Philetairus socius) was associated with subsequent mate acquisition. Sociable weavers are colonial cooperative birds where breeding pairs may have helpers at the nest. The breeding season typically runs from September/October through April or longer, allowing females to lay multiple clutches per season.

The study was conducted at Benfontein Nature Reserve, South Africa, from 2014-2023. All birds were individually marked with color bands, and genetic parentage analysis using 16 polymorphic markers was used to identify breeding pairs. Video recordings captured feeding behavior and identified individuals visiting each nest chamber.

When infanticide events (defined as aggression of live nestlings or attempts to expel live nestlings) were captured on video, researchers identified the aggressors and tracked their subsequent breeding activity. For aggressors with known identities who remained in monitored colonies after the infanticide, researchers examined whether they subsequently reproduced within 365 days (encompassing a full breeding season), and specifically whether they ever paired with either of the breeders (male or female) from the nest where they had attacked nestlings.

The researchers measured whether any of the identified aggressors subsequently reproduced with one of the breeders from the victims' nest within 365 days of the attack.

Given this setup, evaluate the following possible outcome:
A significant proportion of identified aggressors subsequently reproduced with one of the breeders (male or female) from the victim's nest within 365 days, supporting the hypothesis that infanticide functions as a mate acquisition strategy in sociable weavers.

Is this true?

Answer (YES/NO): NO